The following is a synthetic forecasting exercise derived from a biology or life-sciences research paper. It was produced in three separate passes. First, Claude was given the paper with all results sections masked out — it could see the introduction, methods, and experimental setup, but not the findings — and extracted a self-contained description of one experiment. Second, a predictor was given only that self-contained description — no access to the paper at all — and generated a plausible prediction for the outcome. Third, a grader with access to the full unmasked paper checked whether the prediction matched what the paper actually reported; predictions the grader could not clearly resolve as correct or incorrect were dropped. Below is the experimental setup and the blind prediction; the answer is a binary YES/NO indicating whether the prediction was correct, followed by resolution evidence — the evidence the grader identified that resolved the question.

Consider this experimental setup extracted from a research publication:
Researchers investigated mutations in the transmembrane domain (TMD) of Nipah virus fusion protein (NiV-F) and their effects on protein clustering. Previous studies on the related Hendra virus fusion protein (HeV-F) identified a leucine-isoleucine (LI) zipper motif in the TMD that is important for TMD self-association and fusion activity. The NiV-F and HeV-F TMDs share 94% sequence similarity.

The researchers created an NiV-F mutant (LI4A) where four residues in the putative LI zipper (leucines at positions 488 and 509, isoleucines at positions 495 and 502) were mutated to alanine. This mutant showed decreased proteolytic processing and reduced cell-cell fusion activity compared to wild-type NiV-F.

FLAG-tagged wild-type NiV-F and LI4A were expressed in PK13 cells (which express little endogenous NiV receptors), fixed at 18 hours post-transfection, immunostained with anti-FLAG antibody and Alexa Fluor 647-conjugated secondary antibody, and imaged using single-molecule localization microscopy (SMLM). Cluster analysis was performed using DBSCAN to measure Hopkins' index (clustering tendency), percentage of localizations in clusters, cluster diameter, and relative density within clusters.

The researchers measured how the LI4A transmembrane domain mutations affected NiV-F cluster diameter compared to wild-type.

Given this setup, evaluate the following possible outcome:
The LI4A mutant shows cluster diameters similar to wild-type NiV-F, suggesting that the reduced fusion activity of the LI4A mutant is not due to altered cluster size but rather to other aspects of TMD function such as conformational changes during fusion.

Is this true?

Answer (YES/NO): NO